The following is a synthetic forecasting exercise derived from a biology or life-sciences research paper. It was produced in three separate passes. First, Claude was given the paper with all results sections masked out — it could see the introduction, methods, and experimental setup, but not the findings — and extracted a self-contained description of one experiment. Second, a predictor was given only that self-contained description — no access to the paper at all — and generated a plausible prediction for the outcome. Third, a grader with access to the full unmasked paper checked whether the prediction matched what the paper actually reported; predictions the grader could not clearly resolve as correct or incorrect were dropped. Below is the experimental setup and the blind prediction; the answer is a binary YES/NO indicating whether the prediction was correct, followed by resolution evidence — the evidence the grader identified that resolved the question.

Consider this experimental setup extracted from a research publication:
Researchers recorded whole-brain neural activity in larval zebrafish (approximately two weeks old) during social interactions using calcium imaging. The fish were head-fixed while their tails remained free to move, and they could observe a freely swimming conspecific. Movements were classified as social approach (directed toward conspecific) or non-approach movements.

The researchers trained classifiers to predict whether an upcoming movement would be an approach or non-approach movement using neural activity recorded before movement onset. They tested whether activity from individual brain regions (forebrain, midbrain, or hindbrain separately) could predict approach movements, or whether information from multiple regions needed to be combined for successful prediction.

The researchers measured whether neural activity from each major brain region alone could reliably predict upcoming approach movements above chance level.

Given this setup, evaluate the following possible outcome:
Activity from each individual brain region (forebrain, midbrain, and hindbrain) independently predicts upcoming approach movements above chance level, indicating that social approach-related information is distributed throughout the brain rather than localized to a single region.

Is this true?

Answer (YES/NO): YES